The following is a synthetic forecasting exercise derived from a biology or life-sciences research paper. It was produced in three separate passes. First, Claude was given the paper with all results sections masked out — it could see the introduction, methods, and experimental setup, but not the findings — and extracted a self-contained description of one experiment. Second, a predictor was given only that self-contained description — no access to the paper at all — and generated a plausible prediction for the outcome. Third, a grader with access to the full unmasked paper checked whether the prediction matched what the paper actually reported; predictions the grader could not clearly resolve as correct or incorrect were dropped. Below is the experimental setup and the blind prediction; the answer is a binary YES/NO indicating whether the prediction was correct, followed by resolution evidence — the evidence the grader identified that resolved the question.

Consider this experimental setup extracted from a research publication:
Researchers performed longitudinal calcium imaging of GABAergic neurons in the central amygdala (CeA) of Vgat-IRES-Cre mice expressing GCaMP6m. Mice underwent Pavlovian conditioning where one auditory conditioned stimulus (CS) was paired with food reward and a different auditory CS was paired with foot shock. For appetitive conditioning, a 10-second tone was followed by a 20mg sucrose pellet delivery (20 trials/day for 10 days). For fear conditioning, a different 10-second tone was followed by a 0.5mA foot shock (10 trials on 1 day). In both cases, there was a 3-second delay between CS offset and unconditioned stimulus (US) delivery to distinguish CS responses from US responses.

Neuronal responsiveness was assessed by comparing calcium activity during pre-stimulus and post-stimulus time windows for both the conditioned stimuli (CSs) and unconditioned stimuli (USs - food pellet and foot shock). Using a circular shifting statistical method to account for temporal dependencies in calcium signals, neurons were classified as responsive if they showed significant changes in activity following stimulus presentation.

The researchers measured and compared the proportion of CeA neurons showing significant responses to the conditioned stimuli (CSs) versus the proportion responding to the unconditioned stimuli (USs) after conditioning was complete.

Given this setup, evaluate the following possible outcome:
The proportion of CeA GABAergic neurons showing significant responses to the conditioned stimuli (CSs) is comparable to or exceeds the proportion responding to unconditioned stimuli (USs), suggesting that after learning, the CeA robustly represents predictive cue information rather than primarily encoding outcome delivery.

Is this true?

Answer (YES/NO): NO